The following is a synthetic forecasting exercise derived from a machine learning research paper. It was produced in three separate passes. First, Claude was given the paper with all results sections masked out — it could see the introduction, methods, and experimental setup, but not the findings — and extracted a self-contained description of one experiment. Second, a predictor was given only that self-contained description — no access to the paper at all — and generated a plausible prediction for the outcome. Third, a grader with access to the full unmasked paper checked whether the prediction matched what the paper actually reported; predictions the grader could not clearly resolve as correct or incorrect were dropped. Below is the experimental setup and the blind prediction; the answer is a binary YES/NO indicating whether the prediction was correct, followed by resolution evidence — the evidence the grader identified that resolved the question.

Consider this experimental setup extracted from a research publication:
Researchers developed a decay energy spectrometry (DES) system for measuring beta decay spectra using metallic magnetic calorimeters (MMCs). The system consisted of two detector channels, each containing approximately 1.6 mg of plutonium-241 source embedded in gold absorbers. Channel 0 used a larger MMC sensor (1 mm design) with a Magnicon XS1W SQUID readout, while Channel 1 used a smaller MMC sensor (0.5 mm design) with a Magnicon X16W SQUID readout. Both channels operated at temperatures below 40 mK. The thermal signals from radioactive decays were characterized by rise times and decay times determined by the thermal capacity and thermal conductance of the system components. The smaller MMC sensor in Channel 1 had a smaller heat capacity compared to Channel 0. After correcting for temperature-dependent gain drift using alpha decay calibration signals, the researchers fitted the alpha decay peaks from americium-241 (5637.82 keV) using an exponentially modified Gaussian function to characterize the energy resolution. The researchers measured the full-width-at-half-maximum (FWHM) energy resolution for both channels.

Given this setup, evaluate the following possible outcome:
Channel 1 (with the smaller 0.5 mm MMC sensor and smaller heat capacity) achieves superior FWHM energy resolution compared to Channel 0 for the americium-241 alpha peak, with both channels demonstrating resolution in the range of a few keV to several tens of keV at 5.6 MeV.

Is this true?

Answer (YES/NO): YES